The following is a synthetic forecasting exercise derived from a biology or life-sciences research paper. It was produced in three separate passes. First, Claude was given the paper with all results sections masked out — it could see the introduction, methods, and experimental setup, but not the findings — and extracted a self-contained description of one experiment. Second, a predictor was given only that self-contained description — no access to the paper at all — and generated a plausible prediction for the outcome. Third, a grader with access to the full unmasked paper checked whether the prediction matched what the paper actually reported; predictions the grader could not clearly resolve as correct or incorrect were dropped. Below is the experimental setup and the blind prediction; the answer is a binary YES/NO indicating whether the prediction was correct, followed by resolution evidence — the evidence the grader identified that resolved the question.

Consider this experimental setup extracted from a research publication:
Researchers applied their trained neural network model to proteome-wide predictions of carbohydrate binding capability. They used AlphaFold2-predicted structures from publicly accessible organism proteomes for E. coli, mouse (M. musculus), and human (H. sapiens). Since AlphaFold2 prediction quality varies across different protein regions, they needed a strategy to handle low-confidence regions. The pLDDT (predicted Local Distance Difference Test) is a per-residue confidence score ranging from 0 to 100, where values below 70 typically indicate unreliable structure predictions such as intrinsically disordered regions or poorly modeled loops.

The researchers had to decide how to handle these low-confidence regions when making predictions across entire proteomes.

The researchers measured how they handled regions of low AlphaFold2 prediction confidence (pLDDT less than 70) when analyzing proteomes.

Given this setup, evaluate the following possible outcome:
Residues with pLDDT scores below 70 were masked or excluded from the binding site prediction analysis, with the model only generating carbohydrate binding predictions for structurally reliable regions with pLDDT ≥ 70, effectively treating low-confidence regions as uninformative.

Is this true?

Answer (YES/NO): YES